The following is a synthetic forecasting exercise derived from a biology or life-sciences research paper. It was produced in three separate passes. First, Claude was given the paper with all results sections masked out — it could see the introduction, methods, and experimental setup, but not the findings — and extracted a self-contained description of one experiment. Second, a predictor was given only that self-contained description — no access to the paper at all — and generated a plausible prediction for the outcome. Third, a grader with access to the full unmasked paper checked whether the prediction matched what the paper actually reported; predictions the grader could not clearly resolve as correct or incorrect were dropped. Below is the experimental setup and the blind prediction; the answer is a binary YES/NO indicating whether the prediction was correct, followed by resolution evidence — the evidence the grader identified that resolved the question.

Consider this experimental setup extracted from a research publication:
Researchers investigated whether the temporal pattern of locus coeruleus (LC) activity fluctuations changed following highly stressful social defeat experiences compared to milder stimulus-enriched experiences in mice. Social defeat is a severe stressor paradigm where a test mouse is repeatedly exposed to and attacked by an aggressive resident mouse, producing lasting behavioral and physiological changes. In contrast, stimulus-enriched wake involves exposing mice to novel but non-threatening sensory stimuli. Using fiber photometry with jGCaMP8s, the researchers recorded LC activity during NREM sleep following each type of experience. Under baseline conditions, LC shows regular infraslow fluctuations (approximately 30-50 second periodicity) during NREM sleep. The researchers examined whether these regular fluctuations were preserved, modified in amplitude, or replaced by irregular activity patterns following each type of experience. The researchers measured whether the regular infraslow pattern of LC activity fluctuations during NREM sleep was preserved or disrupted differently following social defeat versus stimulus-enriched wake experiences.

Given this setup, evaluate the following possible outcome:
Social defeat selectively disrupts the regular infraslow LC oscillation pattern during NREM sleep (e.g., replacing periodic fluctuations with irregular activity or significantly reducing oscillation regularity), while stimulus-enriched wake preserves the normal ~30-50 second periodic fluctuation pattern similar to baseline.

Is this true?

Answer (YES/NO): YES